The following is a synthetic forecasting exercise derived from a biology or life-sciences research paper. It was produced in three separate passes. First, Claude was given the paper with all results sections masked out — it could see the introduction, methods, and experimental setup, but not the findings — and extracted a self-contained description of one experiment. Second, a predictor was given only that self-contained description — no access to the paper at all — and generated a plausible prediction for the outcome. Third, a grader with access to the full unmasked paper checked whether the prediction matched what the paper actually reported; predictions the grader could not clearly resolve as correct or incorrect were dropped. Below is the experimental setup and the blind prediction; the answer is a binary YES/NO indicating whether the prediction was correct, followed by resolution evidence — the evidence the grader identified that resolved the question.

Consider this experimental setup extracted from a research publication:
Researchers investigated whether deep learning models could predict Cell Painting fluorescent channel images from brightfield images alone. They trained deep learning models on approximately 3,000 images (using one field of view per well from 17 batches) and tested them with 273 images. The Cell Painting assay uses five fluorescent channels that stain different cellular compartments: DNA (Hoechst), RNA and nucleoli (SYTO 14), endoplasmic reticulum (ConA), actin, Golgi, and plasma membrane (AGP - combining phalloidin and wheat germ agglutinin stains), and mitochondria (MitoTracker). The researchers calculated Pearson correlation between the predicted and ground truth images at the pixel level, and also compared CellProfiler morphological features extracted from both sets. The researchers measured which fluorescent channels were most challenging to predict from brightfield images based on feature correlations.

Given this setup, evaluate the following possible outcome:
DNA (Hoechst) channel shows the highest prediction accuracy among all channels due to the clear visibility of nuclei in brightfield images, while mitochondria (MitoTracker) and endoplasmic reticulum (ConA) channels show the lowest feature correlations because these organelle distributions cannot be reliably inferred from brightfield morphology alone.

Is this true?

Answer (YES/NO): NO